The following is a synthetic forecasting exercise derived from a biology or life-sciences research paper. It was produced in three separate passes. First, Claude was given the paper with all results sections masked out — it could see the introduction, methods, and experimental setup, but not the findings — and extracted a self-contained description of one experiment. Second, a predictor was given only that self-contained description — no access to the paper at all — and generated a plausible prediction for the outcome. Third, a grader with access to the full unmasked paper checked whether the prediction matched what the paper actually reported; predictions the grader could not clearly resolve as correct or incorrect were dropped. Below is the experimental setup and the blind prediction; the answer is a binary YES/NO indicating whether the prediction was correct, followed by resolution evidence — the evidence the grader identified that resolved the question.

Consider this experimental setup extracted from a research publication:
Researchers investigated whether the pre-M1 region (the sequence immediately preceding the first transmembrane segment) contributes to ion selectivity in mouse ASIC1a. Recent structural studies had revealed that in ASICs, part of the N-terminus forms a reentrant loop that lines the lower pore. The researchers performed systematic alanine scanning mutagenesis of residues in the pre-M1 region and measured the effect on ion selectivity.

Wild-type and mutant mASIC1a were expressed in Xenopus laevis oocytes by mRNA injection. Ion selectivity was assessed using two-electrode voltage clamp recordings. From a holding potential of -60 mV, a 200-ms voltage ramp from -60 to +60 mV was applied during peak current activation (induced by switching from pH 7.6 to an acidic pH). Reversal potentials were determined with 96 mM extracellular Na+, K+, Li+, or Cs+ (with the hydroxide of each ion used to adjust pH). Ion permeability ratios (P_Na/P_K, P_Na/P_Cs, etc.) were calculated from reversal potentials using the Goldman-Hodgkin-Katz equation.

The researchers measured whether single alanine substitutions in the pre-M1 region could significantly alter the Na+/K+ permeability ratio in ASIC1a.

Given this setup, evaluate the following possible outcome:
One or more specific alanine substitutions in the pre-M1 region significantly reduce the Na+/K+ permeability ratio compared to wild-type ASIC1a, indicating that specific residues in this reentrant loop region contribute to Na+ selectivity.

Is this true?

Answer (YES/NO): YES